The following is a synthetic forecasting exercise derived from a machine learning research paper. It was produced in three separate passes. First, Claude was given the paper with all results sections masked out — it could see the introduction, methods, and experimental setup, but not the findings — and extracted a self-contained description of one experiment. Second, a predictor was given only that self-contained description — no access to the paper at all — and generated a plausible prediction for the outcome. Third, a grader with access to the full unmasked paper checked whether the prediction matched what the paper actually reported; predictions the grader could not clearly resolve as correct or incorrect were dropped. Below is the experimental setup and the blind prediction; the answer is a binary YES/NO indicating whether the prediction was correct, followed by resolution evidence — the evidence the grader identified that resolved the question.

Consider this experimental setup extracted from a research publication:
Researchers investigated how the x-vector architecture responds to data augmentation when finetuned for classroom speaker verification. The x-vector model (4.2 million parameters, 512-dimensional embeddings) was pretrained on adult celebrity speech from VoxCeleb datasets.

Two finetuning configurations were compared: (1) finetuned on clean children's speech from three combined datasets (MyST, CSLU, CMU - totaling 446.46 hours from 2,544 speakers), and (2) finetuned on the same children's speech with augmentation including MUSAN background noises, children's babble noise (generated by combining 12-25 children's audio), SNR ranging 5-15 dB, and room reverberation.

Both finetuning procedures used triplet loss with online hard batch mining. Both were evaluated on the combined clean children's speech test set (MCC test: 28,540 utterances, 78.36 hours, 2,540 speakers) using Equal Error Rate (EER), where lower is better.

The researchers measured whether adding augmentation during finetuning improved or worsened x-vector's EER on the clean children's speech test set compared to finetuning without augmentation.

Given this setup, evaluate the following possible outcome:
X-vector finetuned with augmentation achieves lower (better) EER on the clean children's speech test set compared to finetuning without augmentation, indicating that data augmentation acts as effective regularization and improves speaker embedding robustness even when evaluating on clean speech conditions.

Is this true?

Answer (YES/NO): NO